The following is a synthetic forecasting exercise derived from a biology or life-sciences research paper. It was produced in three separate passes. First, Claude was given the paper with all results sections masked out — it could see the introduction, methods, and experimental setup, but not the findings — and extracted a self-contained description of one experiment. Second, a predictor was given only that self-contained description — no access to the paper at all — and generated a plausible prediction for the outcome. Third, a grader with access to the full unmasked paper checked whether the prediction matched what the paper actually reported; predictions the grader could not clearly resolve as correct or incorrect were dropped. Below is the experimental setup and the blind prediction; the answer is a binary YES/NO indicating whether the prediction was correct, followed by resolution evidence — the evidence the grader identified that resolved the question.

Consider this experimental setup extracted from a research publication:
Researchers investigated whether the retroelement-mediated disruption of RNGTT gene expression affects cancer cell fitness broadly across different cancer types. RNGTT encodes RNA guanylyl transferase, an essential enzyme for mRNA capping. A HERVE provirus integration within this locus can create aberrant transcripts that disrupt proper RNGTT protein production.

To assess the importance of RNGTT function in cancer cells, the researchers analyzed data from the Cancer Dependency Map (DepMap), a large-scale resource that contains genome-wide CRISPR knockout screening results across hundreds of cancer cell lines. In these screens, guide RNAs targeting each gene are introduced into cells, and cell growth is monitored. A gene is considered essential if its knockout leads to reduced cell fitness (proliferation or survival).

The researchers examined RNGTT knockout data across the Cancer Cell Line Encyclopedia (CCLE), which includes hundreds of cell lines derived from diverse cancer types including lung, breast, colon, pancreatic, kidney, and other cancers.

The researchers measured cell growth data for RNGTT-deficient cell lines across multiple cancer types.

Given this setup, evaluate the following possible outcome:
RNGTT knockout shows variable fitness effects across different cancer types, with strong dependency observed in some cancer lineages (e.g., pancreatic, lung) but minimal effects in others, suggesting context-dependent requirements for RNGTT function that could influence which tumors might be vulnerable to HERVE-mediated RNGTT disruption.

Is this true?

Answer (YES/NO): NO